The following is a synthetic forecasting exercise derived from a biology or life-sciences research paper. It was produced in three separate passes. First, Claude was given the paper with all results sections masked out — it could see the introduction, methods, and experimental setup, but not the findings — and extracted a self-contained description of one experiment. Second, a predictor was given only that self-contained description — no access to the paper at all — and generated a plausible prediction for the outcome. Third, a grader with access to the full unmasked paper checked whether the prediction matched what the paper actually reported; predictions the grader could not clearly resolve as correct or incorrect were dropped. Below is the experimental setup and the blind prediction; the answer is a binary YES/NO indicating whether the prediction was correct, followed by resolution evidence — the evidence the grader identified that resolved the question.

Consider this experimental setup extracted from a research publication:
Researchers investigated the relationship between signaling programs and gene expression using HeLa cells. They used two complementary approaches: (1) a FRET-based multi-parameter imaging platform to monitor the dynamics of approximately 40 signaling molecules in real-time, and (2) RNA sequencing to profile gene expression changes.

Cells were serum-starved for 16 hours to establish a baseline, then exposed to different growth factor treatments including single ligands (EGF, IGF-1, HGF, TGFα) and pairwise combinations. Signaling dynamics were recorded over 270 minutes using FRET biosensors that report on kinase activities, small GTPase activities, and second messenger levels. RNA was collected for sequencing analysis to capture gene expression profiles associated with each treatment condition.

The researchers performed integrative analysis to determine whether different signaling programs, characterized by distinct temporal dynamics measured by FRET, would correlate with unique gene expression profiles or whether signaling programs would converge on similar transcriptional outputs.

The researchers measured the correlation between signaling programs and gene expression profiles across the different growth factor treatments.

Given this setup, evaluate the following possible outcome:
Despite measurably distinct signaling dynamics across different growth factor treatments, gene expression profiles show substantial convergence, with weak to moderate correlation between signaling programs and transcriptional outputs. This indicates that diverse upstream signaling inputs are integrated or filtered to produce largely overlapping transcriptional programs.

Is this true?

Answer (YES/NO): NO